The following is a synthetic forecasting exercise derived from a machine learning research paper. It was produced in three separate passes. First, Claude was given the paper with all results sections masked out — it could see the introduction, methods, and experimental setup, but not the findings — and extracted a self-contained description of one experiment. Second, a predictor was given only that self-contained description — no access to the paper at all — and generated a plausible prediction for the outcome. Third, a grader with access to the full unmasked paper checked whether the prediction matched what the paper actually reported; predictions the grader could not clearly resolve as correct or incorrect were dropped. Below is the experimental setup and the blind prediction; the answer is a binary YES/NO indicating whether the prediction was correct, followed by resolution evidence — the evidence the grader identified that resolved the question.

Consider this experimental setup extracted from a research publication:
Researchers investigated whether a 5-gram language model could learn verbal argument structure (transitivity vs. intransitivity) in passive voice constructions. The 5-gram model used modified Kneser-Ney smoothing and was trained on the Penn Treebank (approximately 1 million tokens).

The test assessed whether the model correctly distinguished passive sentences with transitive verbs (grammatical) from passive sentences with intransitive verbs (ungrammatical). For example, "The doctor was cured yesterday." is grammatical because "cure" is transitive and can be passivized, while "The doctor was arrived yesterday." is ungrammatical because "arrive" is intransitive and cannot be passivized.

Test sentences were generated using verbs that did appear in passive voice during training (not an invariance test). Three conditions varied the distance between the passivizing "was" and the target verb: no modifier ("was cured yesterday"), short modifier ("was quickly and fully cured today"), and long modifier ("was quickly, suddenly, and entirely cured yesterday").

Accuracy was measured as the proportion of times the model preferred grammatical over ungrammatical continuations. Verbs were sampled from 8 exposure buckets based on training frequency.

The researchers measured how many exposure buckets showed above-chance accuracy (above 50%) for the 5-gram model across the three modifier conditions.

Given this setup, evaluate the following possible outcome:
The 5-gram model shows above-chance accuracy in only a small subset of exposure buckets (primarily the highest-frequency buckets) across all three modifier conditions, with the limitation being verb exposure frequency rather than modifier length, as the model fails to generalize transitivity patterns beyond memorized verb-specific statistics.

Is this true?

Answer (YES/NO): NO